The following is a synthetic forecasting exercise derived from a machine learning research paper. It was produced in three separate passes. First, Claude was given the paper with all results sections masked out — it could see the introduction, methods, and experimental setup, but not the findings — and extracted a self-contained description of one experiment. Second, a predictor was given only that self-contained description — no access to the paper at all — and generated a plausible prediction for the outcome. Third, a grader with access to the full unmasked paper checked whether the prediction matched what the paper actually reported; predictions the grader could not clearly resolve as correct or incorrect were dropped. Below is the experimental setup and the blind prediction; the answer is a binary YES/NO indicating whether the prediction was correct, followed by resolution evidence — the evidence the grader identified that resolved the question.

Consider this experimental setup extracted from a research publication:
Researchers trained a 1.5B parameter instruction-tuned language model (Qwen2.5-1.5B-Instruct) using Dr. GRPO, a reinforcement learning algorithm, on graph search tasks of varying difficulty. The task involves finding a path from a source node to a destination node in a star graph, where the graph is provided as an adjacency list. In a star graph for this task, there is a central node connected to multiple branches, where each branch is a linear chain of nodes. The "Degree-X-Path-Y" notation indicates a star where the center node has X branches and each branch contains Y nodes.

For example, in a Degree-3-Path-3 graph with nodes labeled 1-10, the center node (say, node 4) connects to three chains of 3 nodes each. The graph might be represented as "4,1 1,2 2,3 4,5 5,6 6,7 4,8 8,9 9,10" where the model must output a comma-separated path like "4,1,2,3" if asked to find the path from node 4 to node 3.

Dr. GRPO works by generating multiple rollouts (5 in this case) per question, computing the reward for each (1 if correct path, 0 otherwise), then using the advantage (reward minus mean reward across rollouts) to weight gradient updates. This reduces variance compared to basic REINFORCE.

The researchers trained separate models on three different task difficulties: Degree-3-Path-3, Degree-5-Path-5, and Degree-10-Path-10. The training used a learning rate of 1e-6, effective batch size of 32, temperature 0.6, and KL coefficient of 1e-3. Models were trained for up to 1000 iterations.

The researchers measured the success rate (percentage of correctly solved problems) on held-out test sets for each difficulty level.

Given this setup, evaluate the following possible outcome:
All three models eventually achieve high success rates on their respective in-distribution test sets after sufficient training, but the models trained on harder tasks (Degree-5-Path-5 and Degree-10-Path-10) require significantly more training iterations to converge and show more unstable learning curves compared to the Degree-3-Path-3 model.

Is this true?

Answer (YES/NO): NO